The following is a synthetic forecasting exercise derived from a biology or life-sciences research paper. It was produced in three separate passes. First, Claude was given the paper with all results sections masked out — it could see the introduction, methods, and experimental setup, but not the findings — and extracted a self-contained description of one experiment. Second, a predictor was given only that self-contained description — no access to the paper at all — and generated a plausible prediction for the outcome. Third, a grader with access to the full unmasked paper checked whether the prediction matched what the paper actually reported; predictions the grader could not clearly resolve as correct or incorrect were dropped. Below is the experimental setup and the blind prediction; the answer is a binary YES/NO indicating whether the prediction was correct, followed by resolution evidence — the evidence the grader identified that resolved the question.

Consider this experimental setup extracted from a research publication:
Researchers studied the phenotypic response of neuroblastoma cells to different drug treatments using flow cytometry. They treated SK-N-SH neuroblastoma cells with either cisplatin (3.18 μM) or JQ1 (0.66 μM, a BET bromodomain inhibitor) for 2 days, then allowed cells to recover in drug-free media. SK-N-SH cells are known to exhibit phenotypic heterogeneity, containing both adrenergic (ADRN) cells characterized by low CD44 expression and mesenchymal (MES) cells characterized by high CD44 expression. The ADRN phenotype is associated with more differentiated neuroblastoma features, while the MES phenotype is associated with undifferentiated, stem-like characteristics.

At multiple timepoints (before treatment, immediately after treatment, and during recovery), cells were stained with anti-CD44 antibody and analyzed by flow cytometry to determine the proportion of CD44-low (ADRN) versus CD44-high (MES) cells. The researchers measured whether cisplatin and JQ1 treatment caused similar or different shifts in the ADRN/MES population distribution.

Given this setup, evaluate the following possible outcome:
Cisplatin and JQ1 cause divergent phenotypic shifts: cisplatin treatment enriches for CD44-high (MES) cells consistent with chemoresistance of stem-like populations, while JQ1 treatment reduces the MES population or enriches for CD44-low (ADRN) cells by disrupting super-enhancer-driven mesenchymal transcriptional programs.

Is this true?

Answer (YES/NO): NO